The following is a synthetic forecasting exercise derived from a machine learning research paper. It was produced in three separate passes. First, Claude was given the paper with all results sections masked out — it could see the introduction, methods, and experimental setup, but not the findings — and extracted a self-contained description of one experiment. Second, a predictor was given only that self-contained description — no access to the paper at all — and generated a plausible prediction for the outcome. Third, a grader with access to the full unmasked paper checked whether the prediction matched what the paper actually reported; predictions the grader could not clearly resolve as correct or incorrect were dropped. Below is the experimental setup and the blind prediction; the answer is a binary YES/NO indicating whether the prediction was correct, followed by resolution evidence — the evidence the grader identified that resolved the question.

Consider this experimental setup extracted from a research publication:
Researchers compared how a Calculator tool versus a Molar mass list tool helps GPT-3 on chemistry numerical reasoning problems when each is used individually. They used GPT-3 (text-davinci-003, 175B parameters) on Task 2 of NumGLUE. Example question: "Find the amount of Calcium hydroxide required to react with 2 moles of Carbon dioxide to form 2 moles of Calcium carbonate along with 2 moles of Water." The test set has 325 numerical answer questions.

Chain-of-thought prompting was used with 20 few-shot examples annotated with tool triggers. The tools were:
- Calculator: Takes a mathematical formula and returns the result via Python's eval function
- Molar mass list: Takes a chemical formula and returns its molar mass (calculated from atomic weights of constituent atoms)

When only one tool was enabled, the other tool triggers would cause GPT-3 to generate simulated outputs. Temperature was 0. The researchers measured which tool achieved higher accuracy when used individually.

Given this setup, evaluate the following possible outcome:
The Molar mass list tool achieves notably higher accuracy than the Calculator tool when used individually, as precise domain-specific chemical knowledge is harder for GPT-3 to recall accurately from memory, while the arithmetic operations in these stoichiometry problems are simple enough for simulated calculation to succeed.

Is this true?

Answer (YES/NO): YES